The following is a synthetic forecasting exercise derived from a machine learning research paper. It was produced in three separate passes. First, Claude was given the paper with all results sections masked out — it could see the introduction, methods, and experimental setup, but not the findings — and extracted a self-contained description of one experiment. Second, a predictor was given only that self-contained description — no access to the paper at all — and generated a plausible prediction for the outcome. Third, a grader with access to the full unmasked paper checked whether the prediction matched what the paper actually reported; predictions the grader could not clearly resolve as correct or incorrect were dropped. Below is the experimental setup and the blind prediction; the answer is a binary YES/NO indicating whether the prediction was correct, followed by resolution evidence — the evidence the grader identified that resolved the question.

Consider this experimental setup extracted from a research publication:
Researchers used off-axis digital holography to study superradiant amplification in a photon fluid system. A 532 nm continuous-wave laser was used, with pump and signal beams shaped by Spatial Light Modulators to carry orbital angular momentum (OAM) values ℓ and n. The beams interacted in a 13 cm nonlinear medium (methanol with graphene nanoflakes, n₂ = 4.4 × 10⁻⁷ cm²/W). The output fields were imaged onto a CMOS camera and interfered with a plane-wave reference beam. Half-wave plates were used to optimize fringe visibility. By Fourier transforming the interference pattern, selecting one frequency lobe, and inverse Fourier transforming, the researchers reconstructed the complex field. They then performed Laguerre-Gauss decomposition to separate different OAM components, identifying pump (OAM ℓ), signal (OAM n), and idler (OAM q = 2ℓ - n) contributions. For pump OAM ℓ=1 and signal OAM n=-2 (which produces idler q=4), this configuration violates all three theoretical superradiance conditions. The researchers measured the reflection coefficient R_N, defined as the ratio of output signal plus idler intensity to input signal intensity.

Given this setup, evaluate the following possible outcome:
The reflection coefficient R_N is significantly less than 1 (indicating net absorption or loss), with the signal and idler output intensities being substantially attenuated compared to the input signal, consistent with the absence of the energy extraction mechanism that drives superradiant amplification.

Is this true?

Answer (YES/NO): NO